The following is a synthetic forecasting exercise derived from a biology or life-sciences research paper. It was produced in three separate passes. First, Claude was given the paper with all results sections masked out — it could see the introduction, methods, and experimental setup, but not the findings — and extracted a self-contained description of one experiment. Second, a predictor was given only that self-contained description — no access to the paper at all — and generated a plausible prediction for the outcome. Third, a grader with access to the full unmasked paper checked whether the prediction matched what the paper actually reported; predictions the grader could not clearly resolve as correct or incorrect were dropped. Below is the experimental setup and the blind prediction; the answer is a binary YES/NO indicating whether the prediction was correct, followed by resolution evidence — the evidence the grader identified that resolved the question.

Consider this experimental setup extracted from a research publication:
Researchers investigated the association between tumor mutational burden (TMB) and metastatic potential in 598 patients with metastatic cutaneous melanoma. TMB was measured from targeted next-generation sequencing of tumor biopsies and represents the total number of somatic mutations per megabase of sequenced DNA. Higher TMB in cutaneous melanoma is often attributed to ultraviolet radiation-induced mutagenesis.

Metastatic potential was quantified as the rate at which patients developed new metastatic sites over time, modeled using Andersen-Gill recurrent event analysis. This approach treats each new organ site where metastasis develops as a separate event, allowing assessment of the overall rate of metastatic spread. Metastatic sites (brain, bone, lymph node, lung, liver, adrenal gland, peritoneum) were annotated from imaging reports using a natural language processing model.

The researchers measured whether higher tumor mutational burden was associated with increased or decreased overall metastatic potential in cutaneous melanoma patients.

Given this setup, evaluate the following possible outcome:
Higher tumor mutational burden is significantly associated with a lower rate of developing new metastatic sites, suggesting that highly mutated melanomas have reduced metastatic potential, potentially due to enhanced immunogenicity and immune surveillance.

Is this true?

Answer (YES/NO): YES